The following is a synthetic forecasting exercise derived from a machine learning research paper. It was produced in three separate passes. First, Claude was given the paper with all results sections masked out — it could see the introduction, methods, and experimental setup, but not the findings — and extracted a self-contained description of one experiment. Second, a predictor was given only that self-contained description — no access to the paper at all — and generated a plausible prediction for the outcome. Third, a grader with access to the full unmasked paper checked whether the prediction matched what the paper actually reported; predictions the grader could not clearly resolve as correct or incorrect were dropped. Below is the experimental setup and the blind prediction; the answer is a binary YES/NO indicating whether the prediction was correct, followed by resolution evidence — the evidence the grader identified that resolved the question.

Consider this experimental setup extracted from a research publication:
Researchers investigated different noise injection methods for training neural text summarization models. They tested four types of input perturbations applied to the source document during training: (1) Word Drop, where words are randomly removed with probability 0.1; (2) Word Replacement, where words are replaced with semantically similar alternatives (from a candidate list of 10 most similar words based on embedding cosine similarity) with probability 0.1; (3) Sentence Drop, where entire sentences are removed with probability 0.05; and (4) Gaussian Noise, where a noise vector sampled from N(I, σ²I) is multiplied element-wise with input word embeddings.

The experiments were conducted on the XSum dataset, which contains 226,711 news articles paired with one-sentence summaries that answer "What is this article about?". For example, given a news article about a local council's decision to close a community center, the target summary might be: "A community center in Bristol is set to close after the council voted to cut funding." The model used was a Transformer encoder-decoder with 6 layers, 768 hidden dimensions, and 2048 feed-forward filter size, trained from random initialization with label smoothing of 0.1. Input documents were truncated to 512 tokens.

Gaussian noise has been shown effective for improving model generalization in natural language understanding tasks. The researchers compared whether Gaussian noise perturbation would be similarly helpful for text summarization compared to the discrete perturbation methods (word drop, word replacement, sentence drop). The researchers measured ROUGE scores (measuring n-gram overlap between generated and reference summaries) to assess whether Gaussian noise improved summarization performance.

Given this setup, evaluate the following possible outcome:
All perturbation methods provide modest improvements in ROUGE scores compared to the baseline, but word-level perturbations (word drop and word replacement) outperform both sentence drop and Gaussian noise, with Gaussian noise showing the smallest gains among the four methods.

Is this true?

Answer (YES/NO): NO